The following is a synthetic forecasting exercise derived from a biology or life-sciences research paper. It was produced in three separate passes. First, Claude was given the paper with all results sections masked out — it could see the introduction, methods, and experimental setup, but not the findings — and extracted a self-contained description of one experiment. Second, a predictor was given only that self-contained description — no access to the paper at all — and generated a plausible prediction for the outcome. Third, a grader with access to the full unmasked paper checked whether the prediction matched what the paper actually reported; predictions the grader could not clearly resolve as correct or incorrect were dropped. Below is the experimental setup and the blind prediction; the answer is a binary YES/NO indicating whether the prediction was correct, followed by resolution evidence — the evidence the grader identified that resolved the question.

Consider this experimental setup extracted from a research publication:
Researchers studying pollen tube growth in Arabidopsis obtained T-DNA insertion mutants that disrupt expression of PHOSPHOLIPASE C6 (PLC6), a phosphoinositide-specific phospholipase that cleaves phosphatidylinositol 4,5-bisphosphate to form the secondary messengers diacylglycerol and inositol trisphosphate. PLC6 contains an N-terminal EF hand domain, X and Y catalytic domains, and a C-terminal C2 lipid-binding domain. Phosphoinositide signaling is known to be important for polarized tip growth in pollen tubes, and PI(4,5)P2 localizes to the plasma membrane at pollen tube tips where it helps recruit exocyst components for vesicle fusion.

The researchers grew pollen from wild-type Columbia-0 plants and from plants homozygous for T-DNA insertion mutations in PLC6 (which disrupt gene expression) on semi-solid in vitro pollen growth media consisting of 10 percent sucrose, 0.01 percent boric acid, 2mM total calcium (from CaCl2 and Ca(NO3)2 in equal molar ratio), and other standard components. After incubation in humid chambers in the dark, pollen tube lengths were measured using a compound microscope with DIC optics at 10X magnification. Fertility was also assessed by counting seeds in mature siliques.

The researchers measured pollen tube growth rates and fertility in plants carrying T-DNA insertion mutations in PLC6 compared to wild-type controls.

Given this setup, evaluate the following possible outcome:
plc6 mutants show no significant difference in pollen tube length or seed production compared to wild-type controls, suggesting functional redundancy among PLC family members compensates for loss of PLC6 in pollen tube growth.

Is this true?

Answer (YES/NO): YES